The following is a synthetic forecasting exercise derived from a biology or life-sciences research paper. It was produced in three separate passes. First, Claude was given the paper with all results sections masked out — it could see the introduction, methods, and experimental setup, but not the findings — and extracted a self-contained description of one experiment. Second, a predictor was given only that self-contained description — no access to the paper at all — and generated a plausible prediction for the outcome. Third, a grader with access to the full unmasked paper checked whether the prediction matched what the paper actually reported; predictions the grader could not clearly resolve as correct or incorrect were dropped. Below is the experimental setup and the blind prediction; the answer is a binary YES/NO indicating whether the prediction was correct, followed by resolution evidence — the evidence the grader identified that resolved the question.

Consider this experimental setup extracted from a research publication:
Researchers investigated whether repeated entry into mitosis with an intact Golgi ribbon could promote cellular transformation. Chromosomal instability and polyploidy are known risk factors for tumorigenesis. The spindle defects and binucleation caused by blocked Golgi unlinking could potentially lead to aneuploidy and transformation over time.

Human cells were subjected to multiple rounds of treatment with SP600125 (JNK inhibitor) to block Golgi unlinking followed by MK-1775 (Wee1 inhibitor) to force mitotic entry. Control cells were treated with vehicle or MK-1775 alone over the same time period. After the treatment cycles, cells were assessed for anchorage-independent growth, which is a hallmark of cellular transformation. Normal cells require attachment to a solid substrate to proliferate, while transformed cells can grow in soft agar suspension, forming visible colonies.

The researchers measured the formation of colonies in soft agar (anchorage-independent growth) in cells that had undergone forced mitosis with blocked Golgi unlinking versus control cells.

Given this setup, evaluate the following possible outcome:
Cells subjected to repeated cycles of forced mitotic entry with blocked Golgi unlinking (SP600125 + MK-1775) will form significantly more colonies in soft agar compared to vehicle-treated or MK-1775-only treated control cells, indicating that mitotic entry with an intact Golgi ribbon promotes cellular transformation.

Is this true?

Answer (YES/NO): YES